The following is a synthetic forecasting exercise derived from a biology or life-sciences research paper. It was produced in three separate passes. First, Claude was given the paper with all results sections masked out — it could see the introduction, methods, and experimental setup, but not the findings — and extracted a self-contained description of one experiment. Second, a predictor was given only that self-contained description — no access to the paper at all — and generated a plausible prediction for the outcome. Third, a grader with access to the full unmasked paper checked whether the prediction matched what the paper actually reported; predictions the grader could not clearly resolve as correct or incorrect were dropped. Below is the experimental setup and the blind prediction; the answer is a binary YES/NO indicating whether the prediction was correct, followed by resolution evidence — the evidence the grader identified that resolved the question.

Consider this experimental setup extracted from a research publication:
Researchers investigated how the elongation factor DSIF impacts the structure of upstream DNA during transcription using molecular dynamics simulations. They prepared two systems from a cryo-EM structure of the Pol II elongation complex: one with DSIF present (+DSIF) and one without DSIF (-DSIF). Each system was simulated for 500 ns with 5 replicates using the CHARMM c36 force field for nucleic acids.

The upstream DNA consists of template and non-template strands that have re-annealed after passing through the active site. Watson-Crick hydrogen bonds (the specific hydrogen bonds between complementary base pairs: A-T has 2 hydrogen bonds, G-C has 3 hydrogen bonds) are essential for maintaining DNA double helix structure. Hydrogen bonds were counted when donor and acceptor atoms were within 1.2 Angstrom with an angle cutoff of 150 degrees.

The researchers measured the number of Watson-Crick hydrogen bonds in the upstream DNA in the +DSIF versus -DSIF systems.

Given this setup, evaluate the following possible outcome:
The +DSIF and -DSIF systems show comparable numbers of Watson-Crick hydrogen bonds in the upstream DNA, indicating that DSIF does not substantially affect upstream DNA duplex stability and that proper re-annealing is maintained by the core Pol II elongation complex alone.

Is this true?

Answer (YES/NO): YES